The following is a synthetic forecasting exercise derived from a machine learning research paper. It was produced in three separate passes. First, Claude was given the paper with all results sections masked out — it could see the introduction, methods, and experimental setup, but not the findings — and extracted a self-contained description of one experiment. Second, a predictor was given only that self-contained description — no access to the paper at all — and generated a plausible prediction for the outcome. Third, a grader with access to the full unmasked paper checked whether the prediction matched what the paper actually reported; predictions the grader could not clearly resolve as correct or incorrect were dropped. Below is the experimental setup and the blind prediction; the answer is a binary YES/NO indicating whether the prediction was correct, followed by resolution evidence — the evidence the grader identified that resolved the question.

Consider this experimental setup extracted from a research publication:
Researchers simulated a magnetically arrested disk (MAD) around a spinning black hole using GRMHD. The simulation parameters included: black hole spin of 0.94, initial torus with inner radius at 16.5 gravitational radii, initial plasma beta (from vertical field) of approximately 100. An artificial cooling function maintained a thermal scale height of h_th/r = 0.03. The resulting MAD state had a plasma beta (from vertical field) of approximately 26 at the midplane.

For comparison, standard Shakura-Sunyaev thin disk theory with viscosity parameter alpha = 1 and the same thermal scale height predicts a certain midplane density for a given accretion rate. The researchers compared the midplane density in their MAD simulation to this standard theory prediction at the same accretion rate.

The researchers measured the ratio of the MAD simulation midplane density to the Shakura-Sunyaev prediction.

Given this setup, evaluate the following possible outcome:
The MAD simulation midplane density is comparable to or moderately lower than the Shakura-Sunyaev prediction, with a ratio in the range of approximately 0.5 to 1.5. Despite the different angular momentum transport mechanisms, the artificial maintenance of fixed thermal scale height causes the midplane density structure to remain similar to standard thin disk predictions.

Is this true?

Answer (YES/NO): NO